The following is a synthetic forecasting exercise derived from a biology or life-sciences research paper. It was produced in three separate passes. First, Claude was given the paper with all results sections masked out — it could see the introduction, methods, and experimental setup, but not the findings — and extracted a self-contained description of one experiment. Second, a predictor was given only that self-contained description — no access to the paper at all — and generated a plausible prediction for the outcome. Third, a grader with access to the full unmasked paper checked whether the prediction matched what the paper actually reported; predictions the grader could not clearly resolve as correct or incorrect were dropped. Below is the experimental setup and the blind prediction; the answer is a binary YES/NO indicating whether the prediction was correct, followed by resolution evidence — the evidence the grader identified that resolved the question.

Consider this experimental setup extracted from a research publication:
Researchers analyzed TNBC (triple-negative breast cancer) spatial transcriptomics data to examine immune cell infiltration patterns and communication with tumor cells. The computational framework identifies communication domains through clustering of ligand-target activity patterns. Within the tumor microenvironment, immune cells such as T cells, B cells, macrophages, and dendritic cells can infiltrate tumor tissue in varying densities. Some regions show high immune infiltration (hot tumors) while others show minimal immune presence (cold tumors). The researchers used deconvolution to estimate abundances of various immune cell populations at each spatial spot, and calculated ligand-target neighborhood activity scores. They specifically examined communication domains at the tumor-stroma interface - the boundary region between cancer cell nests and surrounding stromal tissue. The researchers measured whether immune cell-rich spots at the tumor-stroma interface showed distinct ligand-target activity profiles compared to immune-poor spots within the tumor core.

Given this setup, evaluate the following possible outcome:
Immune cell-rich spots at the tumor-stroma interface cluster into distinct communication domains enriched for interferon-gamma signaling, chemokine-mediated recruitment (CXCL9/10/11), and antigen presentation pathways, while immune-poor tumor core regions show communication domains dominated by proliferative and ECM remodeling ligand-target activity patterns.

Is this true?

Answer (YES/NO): NO